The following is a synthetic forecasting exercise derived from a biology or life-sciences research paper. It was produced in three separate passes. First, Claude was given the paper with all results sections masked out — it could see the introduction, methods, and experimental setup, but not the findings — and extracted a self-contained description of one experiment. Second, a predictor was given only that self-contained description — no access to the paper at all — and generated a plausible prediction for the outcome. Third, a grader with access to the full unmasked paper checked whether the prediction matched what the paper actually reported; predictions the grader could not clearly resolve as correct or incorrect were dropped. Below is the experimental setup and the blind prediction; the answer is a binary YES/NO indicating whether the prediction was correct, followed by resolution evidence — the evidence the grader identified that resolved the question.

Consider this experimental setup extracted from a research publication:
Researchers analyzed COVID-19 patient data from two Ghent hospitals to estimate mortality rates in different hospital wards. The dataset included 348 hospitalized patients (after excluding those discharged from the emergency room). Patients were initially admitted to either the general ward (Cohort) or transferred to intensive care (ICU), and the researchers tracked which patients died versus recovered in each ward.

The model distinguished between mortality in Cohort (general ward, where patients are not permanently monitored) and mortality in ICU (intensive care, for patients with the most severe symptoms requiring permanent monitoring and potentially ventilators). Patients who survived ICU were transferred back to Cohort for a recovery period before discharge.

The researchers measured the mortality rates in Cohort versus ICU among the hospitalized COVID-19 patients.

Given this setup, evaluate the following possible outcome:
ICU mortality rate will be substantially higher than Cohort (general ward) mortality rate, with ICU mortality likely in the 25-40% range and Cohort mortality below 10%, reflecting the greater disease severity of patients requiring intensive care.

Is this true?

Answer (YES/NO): NO